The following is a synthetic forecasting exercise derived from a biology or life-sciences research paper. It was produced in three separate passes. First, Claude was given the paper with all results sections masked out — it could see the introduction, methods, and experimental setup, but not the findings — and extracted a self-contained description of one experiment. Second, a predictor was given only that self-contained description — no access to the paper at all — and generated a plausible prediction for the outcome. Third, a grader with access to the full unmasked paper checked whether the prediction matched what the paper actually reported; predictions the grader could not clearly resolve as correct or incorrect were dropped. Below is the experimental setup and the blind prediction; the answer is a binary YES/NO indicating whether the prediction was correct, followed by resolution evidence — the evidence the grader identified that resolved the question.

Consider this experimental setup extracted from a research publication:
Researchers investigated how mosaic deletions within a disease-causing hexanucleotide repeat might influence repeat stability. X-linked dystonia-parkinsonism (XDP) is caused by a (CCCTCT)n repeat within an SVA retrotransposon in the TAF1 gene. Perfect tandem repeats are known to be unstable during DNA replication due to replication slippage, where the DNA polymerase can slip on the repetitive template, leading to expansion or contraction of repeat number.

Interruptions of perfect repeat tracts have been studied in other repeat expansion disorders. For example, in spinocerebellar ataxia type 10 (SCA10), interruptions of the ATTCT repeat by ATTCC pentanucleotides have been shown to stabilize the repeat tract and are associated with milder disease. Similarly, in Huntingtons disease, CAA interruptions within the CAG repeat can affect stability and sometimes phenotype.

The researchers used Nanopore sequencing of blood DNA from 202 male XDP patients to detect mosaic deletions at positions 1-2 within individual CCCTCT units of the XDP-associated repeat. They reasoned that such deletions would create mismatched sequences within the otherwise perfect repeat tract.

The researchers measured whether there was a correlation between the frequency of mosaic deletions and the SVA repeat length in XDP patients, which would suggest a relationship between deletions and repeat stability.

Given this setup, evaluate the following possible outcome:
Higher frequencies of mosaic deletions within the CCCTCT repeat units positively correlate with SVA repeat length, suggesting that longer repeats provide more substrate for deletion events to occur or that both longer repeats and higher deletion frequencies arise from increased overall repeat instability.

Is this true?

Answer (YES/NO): NO